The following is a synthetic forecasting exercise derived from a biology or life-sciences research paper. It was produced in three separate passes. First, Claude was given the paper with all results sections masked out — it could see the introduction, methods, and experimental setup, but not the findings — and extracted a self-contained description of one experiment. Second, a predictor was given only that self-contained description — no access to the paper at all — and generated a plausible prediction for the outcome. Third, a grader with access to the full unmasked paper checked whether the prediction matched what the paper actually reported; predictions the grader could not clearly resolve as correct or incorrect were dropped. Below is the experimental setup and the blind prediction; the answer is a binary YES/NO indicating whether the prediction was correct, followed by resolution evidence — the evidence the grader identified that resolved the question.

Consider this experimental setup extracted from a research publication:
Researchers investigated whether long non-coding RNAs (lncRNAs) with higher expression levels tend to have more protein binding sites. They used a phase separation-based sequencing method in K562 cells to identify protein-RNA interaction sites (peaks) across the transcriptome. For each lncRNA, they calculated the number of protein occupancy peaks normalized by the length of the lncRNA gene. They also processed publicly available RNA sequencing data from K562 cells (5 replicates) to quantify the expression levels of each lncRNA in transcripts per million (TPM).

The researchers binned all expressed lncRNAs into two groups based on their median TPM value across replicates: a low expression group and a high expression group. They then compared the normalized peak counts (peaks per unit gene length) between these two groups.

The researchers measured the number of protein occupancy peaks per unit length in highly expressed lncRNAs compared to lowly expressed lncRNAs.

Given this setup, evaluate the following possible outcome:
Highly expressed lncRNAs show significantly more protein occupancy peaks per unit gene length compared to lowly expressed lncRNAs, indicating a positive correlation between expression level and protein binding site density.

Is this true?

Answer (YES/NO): YES